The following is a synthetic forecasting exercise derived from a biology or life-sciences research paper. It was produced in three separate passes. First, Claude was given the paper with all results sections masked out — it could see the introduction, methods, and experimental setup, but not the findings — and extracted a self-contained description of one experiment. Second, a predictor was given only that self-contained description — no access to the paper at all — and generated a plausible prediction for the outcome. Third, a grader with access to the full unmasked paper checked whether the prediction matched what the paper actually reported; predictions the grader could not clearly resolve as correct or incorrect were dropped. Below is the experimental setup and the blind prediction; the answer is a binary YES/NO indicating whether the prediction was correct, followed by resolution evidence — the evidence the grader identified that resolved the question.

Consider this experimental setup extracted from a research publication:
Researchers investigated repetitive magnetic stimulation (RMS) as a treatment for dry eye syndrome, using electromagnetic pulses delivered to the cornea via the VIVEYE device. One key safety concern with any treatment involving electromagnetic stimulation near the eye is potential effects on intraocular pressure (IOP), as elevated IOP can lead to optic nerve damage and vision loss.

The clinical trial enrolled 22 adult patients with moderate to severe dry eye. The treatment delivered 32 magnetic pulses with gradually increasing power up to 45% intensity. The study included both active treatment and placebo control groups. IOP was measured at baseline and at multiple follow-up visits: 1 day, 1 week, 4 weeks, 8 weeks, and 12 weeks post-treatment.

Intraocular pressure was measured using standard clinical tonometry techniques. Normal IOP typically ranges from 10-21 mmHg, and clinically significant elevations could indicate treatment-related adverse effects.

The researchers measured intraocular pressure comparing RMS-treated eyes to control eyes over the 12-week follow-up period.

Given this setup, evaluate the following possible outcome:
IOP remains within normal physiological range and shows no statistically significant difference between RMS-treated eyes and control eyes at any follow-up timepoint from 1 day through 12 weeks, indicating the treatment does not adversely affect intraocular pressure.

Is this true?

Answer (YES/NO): YES